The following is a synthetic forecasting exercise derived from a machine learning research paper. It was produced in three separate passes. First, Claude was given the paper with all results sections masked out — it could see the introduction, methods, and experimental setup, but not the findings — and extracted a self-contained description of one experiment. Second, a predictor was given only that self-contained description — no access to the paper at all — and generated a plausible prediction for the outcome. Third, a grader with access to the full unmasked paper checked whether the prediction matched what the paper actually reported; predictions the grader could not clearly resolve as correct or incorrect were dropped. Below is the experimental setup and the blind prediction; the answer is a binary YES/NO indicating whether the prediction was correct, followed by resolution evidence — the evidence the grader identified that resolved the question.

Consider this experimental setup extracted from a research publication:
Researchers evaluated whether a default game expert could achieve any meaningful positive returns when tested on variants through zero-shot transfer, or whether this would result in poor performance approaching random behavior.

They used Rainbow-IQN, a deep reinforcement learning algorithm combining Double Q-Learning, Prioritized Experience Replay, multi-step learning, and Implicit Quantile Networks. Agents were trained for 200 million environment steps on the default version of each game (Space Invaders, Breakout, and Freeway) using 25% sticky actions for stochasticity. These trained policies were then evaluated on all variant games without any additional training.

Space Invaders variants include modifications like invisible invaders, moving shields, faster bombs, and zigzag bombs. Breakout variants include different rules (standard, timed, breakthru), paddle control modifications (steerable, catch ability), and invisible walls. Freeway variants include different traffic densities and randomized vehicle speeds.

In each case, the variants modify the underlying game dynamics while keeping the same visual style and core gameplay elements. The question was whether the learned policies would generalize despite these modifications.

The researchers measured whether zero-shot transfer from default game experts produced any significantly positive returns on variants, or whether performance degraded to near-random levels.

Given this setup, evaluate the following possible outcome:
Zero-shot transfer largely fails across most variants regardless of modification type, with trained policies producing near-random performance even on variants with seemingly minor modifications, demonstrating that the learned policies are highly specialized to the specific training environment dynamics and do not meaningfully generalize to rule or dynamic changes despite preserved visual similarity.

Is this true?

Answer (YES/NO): NO